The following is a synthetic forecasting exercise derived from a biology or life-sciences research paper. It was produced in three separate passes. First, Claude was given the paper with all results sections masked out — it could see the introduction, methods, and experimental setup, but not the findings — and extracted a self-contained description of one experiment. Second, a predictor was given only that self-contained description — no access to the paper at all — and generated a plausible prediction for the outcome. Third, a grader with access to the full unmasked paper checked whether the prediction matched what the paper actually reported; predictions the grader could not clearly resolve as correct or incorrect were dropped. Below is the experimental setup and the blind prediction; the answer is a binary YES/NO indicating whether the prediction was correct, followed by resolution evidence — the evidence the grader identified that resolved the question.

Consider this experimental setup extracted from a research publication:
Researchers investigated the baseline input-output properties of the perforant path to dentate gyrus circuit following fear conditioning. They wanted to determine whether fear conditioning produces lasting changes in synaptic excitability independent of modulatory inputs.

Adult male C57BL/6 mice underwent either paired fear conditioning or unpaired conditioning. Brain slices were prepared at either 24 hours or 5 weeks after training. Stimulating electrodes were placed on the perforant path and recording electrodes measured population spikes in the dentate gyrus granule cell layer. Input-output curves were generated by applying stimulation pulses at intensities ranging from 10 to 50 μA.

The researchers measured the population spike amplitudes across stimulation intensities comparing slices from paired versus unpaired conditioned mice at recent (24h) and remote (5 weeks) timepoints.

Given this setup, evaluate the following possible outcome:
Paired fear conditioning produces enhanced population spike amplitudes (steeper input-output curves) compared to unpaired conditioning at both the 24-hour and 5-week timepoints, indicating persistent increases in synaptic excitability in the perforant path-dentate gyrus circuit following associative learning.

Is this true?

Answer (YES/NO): NO